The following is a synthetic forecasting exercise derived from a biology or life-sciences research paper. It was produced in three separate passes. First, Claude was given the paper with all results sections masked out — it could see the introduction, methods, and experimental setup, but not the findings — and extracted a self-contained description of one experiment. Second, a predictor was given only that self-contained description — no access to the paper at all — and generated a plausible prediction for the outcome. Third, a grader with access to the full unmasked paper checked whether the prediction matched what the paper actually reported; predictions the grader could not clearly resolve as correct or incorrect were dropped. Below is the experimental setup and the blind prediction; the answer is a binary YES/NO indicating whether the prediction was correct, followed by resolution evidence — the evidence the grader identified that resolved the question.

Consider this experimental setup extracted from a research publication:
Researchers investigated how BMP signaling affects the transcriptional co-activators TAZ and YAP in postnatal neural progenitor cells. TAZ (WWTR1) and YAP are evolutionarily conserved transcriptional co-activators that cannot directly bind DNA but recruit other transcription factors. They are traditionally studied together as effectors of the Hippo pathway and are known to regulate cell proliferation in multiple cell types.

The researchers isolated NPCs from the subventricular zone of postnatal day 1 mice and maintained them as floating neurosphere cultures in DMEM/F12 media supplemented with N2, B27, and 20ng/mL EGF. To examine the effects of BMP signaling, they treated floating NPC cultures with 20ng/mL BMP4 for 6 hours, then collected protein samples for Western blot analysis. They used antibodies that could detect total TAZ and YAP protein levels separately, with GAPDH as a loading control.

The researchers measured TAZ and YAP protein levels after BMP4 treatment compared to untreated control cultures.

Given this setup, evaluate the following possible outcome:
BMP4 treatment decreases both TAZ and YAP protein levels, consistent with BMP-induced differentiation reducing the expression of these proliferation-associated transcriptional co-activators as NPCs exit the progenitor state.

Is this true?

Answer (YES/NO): NO